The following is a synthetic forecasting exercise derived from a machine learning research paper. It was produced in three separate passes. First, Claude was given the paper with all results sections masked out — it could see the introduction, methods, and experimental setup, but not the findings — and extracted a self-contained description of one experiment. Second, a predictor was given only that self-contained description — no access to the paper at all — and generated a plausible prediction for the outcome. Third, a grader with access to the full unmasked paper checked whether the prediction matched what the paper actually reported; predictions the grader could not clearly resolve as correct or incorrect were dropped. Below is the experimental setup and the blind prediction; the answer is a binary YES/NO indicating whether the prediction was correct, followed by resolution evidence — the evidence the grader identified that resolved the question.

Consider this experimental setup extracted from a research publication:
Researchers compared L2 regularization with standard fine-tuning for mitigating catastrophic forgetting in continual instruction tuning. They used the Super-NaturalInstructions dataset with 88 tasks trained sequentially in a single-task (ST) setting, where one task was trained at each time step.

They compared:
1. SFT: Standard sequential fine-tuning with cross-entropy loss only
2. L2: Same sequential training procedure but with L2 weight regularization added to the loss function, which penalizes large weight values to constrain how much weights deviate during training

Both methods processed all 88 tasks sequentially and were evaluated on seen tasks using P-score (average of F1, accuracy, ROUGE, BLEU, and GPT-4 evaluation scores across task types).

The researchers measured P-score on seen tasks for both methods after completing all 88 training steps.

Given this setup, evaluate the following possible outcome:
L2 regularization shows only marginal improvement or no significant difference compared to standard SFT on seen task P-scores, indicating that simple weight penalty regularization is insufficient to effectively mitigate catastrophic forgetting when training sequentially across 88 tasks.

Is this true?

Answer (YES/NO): YES